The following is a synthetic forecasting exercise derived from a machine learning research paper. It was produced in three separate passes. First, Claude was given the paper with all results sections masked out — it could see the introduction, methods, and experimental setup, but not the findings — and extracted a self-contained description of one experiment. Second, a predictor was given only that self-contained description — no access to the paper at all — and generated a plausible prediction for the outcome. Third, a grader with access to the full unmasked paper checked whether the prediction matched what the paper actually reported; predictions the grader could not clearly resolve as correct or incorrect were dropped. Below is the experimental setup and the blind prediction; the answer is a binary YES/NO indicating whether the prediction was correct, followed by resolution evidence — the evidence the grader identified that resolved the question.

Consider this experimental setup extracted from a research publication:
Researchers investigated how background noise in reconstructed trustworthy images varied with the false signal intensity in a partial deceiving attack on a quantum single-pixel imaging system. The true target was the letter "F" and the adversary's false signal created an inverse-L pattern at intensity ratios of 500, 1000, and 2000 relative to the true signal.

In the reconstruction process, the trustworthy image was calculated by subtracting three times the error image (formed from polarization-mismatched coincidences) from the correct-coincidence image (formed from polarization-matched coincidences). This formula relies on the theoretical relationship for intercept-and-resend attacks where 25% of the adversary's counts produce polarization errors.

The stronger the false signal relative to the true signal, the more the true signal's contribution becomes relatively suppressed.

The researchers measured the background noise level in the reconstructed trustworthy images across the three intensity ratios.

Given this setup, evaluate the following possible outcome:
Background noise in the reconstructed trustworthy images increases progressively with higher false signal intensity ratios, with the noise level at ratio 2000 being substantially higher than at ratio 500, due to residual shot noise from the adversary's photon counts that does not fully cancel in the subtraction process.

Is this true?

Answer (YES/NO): NO